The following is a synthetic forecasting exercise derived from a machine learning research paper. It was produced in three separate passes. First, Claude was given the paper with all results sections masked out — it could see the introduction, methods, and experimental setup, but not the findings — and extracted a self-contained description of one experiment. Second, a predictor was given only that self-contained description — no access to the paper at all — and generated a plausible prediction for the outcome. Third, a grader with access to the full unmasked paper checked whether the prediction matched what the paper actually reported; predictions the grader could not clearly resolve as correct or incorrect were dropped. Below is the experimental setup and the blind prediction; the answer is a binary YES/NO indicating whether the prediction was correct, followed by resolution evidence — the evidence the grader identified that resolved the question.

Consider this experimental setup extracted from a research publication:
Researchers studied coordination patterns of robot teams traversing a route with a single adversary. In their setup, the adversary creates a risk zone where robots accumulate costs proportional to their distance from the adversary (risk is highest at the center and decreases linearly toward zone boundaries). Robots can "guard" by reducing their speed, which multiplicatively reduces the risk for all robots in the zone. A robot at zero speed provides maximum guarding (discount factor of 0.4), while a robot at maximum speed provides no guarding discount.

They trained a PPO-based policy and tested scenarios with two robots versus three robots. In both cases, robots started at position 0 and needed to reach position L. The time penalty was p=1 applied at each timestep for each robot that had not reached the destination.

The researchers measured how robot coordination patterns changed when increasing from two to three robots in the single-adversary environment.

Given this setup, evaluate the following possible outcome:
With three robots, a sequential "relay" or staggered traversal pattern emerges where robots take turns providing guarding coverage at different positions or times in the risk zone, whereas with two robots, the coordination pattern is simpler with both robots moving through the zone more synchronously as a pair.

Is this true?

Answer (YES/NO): NO